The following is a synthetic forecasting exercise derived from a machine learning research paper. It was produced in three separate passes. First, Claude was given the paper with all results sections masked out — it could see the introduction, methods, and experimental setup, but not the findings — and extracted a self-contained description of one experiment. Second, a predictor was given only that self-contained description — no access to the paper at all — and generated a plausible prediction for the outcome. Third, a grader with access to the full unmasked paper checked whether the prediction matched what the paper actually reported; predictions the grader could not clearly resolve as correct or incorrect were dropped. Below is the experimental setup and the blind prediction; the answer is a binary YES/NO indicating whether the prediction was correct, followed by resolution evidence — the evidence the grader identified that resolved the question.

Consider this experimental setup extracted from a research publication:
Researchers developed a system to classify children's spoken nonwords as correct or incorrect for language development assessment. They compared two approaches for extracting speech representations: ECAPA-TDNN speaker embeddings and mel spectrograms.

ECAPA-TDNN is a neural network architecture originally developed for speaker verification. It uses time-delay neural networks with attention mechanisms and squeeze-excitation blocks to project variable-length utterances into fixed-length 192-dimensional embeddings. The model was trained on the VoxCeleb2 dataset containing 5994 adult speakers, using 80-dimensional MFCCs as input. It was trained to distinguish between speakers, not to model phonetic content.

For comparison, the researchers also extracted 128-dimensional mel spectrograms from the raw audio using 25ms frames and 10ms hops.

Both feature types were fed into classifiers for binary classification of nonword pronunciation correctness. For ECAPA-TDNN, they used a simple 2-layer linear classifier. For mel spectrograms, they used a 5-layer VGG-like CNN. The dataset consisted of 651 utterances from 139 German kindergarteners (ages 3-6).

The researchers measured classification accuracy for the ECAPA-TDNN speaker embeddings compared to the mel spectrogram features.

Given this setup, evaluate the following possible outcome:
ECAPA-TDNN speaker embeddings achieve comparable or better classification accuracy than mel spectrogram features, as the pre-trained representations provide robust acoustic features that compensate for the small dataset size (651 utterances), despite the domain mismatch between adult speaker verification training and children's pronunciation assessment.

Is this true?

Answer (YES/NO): NO